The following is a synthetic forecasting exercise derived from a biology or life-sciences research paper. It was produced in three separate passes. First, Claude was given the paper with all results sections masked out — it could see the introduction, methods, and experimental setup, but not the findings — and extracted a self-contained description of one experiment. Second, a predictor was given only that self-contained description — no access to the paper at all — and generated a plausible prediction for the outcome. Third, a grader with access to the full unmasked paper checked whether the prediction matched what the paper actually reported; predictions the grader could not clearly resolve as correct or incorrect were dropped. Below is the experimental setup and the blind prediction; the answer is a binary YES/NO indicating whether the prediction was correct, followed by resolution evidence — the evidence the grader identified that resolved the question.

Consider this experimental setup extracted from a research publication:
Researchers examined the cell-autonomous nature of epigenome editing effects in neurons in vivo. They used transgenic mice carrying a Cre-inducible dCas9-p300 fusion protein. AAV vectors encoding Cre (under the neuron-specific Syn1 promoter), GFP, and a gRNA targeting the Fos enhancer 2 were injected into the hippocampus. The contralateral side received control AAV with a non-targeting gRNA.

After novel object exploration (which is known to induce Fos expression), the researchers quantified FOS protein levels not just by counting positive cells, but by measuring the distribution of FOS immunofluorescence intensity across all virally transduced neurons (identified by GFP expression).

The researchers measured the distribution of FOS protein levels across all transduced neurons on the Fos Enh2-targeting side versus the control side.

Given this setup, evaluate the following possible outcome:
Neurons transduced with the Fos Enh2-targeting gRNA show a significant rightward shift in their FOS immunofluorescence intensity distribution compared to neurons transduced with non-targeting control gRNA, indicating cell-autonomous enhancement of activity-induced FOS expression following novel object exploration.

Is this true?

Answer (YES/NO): YES